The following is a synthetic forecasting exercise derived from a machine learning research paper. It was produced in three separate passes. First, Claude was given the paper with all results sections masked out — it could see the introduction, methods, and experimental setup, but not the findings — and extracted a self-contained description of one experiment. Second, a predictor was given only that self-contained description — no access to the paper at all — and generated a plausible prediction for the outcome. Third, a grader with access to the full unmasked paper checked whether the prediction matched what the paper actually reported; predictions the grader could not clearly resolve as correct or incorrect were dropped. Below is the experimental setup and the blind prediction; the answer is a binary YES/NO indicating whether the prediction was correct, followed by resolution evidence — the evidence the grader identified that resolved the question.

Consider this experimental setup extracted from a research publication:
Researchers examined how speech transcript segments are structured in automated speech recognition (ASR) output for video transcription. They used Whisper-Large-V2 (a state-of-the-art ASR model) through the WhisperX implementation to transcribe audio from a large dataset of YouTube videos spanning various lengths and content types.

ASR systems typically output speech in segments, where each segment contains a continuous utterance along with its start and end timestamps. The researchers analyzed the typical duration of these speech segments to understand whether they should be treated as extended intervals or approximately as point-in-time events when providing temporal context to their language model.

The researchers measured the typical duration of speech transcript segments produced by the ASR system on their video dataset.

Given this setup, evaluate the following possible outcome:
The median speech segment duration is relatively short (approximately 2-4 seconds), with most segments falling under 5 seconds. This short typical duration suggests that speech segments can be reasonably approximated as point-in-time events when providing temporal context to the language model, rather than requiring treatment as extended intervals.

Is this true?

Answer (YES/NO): YES